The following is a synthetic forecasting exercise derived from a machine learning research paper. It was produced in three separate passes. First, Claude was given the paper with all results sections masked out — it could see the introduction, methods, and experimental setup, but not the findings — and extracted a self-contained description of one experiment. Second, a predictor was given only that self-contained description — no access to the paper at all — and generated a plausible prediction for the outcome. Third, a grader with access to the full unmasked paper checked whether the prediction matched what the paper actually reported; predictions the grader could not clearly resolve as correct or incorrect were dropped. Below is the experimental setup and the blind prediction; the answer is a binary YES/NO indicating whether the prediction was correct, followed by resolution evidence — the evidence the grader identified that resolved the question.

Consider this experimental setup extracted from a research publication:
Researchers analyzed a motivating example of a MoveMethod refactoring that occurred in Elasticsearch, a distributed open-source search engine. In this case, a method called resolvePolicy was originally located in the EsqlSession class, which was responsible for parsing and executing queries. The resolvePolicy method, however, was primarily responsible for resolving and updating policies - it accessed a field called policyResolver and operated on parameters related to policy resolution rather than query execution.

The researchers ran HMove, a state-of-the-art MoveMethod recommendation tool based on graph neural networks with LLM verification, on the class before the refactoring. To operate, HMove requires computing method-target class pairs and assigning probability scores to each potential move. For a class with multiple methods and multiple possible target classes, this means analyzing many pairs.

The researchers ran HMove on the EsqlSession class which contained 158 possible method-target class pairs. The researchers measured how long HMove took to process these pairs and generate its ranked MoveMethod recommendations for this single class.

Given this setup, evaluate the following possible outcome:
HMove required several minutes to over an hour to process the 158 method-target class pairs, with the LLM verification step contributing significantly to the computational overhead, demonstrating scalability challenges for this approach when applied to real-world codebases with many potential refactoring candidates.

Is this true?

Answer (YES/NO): NO